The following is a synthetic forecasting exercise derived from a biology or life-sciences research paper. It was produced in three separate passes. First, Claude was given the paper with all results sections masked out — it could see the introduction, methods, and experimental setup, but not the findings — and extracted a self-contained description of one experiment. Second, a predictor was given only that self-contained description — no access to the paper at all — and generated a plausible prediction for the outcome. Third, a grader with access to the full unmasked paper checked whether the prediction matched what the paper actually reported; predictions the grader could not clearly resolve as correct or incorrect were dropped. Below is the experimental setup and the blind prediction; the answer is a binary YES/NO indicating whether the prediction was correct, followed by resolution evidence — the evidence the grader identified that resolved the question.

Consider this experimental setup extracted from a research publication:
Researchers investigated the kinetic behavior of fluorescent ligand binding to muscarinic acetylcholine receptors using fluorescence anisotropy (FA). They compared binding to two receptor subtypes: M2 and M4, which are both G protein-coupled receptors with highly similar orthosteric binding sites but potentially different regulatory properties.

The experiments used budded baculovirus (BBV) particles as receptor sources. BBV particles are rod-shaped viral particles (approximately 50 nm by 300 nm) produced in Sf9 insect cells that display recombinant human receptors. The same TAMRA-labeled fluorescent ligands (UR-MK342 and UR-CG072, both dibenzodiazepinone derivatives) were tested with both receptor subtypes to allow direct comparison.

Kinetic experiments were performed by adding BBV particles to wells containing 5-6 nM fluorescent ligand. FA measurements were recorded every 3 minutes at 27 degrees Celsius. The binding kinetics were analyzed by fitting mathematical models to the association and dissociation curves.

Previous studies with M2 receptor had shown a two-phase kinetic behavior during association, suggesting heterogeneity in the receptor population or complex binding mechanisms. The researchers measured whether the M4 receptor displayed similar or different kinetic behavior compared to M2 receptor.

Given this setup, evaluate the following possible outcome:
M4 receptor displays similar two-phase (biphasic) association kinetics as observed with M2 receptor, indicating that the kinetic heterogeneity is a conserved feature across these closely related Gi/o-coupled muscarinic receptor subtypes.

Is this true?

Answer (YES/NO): NO